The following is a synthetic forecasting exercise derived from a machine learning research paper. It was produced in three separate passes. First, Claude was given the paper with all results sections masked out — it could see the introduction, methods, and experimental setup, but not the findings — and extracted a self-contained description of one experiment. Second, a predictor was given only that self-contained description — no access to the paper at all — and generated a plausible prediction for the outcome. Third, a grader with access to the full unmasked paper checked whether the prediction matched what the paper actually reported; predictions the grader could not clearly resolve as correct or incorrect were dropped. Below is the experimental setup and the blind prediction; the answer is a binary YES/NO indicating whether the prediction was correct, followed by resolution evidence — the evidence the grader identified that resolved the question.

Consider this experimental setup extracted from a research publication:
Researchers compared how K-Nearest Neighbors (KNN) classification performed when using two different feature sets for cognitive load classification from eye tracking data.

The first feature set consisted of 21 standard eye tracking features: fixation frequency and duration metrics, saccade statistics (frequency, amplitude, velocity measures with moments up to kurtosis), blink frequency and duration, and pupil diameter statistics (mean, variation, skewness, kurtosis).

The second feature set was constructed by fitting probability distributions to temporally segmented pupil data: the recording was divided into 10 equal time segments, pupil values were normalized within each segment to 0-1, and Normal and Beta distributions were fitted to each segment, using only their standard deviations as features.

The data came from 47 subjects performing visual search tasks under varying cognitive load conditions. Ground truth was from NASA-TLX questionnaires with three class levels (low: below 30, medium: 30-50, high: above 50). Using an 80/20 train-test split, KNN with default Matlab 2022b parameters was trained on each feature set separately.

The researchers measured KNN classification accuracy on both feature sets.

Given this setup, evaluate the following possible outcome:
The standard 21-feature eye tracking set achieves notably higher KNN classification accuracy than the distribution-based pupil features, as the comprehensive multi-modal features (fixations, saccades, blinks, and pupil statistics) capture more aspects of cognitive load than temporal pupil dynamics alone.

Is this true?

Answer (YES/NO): YES